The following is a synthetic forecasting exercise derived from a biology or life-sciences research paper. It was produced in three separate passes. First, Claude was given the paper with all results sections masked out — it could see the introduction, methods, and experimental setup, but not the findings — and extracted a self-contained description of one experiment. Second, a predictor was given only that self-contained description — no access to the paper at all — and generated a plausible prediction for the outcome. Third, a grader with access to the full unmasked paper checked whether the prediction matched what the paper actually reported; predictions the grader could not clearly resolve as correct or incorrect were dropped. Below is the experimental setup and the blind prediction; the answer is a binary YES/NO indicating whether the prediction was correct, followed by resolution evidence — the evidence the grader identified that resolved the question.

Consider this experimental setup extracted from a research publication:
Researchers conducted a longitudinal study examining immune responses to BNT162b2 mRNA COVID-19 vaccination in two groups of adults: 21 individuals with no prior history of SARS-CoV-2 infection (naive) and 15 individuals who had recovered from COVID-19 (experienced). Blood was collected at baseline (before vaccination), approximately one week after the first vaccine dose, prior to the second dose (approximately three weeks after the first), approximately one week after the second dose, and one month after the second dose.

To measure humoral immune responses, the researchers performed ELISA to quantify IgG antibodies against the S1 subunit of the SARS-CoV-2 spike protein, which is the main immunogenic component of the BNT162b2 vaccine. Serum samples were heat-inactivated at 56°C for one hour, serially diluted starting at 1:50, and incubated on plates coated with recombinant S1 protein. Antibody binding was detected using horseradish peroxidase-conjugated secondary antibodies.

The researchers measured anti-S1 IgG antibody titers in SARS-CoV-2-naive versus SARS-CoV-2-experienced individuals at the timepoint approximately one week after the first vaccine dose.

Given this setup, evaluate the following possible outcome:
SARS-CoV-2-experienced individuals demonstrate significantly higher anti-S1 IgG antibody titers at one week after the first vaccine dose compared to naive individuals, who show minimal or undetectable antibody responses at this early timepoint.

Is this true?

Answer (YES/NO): YES